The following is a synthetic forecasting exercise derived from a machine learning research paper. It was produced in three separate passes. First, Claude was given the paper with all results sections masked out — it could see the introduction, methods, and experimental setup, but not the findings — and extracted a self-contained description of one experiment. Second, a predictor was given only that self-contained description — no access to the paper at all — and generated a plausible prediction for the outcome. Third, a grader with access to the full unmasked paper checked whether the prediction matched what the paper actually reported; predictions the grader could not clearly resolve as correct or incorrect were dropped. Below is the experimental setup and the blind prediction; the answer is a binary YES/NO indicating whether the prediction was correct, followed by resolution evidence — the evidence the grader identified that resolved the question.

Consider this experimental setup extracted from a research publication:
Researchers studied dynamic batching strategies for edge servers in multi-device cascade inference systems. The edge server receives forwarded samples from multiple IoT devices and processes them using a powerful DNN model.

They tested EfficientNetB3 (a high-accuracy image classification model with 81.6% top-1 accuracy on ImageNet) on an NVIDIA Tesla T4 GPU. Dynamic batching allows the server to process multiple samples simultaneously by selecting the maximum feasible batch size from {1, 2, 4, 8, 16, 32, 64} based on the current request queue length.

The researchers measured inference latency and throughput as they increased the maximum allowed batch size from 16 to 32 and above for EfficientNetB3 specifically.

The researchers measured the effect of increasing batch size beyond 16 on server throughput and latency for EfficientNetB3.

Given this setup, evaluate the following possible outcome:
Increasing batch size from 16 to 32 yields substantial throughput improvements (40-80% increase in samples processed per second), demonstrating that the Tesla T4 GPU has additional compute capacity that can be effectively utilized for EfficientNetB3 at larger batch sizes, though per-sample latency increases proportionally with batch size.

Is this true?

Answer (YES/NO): NO